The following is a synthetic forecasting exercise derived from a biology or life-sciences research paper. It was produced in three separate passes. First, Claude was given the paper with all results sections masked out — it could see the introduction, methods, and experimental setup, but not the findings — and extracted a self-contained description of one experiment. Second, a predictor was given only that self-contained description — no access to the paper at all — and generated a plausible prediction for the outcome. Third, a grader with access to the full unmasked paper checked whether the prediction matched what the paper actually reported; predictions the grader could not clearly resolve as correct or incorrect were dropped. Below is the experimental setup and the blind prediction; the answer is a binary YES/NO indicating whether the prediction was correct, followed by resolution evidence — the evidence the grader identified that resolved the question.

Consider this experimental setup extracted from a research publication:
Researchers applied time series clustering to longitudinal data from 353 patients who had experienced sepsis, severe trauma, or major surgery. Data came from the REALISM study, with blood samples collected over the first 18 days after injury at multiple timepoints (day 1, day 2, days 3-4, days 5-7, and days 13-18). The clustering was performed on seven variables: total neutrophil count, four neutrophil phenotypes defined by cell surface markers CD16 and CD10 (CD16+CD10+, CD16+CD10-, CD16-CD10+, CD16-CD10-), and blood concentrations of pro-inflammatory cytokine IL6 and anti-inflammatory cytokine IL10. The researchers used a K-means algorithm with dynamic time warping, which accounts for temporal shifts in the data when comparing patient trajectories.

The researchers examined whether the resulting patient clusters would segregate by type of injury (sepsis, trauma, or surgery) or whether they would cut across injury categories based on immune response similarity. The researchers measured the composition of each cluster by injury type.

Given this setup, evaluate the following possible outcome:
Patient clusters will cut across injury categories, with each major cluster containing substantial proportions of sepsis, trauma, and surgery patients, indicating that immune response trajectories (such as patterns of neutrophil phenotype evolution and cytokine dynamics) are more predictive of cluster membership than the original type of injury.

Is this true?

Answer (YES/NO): YES